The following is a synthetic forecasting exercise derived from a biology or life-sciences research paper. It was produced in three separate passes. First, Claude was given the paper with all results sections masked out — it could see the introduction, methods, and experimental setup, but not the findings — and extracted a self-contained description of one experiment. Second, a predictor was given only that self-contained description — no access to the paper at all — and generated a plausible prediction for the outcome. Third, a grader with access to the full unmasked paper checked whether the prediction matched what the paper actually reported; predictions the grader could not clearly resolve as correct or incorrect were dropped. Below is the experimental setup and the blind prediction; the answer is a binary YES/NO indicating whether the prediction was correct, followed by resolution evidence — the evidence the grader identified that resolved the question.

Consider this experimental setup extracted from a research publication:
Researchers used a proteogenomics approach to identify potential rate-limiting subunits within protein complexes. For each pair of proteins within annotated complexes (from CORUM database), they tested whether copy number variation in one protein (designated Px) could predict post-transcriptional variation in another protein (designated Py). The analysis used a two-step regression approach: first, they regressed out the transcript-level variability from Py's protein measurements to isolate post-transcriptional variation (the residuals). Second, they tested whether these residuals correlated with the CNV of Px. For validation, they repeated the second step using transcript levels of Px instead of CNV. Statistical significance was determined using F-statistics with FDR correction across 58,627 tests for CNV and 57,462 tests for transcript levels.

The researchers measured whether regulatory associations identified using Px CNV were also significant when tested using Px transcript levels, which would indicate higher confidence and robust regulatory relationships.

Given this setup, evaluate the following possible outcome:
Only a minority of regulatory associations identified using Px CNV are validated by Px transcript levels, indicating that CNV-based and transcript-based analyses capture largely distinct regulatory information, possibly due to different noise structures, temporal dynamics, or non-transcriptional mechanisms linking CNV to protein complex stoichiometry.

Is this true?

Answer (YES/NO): NO